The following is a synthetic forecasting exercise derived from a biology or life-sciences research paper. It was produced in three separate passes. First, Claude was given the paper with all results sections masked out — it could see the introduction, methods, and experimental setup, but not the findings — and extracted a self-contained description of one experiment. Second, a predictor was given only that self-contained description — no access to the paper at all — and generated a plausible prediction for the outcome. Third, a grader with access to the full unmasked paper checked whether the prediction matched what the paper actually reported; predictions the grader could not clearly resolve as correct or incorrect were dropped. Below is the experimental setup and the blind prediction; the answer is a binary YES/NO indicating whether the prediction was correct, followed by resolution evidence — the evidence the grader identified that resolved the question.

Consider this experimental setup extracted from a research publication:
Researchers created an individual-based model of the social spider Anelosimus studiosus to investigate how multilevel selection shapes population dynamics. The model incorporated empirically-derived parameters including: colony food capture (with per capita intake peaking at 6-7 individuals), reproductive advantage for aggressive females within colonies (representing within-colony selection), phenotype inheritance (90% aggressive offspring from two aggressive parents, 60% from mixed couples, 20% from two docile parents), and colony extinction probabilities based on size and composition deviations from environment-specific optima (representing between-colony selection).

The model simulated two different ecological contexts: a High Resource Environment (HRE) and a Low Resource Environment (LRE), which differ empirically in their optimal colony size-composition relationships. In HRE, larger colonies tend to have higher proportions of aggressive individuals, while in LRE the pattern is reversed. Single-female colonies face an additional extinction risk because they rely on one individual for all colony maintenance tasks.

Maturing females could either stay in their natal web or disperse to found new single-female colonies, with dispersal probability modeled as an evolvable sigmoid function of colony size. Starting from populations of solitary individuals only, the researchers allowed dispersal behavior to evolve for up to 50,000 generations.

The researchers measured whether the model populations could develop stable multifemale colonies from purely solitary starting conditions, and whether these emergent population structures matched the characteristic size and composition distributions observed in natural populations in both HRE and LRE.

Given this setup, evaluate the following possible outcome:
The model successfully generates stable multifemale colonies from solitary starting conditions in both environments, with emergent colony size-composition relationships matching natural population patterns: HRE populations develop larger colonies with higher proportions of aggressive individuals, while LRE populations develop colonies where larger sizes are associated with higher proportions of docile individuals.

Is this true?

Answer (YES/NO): YES